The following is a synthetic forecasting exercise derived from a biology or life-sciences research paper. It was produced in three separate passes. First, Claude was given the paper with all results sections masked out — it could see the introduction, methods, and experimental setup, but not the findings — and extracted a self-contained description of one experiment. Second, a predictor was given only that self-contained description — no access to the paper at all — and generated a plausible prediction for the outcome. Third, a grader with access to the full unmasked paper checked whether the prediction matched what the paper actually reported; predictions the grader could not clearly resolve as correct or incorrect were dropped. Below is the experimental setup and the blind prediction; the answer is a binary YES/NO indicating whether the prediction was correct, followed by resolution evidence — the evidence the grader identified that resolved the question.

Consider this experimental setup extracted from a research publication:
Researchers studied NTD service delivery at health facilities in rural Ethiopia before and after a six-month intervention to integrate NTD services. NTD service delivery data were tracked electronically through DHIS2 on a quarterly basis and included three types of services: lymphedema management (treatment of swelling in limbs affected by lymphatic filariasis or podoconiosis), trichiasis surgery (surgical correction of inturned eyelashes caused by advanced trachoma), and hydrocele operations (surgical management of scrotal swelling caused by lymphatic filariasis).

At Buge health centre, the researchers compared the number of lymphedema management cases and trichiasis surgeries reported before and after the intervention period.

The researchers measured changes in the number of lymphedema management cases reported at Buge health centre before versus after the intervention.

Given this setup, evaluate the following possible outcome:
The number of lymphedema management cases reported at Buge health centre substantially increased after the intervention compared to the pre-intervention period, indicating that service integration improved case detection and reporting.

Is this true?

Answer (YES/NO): YES